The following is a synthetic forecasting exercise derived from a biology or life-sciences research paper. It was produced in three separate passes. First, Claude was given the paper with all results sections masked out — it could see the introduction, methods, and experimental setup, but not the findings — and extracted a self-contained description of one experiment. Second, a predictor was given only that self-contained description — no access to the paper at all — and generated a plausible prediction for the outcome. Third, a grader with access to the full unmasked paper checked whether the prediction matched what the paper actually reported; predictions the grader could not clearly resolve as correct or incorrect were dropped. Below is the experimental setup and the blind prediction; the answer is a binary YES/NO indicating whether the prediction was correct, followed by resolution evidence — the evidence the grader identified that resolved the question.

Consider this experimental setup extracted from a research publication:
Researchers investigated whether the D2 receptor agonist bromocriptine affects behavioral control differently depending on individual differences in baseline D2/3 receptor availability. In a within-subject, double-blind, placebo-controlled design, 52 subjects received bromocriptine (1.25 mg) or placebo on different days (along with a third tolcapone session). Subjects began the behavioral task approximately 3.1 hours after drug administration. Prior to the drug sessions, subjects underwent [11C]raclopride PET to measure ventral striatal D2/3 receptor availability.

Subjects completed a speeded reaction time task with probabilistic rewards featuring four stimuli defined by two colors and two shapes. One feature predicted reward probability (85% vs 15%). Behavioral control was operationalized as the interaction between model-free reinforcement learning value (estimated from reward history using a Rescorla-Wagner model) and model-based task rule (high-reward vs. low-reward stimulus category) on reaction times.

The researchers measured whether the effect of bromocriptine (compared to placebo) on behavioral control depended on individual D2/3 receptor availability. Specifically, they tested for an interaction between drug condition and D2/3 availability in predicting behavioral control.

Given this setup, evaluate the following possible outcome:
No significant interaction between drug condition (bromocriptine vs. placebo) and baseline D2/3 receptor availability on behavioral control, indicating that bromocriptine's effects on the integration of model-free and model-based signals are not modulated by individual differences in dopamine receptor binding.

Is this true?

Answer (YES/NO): NO